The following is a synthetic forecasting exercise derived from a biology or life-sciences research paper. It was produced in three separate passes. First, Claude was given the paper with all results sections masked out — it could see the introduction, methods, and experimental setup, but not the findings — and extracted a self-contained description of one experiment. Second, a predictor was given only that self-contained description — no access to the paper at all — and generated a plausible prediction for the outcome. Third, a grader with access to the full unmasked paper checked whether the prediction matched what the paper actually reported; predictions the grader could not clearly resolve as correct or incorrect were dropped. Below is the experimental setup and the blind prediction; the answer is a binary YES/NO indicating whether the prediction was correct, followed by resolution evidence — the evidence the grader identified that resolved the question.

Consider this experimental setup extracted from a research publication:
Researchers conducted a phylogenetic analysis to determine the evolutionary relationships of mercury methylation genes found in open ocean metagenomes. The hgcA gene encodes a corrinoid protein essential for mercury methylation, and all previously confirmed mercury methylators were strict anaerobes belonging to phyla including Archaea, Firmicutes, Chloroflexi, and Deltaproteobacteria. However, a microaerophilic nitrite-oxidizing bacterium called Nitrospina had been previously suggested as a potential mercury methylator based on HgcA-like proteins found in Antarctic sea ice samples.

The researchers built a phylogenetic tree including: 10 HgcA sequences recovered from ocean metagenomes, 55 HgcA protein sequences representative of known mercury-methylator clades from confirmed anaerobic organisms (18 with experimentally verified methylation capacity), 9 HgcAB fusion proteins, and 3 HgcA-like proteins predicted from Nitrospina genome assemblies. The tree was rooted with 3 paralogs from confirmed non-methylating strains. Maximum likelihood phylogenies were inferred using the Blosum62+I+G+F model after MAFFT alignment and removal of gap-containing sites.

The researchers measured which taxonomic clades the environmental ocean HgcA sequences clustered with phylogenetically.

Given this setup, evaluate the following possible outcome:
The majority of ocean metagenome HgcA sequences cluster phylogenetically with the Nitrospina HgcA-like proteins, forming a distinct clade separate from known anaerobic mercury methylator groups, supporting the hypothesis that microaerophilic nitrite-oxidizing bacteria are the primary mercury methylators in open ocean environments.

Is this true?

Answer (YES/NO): NO